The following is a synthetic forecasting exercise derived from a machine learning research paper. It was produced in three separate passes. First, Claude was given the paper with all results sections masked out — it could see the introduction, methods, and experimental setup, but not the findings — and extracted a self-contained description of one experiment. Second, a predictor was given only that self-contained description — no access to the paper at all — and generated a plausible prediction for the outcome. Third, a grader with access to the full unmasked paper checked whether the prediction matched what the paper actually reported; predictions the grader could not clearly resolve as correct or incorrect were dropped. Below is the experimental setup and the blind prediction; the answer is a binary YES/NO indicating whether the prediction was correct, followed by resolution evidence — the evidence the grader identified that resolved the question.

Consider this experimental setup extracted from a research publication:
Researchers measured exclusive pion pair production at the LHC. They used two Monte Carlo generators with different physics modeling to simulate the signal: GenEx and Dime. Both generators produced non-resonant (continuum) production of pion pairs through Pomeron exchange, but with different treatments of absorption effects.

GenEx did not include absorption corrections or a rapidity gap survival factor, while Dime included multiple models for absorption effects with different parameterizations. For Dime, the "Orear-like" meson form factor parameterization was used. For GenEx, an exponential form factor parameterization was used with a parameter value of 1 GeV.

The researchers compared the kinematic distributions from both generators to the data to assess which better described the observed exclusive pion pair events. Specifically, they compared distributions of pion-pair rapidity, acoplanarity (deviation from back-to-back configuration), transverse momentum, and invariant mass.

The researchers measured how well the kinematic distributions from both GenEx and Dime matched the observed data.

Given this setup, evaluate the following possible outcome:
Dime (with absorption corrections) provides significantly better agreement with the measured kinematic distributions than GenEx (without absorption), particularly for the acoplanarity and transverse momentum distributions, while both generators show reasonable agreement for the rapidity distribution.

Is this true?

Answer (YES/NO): NO